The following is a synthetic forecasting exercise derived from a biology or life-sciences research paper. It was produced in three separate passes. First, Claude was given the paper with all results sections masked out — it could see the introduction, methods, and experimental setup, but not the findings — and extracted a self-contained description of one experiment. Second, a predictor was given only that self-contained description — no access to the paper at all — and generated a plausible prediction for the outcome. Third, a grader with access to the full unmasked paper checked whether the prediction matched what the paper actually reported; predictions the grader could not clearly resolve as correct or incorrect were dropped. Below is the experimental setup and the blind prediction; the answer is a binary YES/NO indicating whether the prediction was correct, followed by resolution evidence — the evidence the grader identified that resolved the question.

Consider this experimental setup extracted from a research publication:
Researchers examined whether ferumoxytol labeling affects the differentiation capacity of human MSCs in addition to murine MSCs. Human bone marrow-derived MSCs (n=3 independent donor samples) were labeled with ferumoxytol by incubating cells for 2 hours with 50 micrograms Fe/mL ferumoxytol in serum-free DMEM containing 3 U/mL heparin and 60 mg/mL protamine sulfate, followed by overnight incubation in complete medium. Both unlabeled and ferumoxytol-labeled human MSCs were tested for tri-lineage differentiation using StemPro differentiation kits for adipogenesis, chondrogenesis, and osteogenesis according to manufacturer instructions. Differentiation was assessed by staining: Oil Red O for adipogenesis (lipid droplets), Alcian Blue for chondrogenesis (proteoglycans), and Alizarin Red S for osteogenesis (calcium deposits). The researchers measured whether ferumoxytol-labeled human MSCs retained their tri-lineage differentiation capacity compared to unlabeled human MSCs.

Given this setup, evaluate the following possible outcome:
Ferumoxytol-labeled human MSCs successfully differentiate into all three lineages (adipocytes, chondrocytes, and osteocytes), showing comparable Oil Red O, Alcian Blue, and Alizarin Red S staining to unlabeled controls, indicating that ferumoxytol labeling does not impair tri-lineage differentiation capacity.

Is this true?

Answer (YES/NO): YES